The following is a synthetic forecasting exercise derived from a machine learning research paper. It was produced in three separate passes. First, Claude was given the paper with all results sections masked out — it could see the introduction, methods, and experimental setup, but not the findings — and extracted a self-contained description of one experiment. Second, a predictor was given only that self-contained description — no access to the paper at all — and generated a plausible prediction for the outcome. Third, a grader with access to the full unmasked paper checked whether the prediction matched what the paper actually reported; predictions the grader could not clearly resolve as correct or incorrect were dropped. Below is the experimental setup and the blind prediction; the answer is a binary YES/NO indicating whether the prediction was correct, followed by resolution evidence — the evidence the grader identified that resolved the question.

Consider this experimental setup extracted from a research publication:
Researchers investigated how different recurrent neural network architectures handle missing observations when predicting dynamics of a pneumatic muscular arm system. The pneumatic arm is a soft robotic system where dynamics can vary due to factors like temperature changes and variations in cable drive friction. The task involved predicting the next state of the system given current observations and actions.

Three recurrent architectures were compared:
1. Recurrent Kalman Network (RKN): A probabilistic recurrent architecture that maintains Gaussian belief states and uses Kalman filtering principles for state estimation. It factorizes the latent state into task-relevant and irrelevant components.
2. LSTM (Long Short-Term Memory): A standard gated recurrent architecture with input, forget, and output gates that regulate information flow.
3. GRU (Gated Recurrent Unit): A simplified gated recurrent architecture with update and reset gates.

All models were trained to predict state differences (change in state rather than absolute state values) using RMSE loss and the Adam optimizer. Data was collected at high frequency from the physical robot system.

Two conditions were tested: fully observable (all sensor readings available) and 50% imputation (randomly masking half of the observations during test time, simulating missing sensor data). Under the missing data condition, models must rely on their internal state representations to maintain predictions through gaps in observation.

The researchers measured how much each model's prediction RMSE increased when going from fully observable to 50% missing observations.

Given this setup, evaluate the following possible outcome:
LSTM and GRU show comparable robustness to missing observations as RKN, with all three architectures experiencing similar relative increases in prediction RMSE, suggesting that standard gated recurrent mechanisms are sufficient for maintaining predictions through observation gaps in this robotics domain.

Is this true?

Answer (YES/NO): NO